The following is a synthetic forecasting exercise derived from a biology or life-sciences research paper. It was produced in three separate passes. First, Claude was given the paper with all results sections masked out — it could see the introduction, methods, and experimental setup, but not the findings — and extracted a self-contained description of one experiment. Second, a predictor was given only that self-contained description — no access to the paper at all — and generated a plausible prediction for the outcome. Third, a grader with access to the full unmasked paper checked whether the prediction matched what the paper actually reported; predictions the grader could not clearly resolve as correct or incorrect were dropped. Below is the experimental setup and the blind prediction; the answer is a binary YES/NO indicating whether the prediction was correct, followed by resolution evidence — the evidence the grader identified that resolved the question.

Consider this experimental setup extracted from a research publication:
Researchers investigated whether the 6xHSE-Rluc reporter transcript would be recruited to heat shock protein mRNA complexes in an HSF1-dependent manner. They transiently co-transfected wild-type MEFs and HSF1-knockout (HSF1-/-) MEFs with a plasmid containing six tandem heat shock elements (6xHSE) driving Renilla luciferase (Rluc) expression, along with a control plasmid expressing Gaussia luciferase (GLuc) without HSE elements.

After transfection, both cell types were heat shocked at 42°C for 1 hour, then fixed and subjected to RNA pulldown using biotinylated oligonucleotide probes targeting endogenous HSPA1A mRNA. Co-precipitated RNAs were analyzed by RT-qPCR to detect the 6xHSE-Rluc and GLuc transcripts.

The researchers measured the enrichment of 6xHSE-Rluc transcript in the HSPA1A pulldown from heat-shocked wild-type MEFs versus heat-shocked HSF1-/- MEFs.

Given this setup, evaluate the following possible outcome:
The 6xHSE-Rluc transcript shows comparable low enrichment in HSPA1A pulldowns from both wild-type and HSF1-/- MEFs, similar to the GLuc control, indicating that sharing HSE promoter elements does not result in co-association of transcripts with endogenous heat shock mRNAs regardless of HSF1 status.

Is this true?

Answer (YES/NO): NO